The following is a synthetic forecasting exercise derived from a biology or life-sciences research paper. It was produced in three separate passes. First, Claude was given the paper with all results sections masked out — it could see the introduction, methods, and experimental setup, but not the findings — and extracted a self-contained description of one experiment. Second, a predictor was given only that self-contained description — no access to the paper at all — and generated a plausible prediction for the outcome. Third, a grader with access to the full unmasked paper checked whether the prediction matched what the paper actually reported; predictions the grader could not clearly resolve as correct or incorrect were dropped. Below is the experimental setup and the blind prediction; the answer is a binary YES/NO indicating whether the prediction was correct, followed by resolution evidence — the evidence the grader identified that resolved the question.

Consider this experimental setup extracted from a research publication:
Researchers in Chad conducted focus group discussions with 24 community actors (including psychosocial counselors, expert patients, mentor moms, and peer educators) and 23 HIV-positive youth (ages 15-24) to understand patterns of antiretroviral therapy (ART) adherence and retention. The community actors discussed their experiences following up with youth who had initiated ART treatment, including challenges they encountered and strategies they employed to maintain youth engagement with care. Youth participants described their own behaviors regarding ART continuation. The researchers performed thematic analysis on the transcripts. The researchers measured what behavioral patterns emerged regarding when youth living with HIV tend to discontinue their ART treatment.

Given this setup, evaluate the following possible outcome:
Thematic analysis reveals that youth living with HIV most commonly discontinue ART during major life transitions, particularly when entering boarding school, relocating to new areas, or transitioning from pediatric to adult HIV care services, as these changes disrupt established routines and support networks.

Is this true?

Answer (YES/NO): NO